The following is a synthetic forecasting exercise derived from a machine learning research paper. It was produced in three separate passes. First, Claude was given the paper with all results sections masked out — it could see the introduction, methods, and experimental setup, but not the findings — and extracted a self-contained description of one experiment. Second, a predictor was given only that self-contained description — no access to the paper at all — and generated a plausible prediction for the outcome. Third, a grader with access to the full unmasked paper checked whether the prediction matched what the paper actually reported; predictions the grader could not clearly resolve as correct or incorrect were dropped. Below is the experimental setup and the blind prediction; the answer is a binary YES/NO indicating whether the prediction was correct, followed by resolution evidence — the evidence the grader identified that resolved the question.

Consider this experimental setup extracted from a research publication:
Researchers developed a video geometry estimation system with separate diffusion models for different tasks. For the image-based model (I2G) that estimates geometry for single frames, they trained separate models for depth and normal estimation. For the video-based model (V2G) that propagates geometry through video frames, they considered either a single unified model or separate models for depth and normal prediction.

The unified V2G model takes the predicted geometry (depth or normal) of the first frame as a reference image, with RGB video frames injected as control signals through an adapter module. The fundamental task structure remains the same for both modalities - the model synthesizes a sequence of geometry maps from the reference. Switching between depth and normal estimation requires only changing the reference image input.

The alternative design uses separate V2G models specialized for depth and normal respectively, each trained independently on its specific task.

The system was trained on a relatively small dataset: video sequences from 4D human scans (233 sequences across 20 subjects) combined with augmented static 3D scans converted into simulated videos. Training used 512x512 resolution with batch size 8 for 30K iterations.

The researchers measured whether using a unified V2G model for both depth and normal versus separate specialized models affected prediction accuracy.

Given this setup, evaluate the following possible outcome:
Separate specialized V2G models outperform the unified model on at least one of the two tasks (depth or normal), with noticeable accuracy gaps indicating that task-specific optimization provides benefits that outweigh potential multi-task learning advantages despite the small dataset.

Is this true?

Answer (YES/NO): NO